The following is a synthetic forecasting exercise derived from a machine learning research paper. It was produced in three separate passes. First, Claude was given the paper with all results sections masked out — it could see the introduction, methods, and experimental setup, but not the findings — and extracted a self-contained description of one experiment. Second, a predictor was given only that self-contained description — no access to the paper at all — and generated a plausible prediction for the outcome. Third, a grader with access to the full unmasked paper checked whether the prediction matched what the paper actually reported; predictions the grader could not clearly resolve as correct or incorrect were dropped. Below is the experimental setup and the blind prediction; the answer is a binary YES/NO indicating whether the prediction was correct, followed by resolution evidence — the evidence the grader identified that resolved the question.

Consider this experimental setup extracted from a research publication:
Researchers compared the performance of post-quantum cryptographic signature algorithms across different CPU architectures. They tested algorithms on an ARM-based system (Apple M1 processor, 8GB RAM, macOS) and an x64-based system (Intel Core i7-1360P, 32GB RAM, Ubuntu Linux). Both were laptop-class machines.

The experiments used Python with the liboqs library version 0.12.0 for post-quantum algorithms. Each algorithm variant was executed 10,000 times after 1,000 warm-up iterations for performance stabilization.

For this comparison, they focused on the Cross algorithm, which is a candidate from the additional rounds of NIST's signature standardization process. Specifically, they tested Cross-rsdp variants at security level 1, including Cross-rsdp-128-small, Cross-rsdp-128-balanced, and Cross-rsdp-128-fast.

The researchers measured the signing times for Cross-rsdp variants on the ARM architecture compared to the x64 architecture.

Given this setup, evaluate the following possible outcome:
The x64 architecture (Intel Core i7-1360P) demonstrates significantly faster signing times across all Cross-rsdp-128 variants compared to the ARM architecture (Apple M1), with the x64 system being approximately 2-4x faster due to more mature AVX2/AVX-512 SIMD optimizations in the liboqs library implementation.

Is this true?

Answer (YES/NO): NO